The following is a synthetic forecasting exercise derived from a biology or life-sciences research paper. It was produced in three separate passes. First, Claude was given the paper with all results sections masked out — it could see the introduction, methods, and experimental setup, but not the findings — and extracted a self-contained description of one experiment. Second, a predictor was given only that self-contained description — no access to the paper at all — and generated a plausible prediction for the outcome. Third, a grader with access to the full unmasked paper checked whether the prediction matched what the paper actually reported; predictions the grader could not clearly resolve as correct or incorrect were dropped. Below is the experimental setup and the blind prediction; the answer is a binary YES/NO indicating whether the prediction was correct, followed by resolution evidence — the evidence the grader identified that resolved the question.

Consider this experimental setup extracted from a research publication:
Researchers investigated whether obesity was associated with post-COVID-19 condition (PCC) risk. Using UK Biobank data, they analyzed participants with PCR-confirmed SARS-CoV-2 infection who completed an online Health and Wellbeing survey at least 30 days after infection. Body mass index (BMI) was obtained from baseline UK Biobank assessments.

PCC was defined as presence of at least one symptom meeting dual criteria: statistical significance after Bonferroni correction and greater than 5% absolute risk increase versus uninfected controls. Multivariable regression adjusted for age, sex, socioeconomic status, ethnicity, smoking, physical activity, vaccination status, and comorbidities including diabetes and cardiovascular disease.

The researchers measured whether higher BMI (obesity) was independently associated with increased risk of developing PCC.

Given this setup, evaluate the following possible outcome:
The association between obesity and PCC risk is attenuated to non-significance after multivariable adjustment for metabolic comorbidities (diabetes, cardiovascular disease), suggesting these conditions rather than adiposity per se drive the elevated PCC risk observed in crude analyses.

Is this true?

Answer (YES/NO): NO